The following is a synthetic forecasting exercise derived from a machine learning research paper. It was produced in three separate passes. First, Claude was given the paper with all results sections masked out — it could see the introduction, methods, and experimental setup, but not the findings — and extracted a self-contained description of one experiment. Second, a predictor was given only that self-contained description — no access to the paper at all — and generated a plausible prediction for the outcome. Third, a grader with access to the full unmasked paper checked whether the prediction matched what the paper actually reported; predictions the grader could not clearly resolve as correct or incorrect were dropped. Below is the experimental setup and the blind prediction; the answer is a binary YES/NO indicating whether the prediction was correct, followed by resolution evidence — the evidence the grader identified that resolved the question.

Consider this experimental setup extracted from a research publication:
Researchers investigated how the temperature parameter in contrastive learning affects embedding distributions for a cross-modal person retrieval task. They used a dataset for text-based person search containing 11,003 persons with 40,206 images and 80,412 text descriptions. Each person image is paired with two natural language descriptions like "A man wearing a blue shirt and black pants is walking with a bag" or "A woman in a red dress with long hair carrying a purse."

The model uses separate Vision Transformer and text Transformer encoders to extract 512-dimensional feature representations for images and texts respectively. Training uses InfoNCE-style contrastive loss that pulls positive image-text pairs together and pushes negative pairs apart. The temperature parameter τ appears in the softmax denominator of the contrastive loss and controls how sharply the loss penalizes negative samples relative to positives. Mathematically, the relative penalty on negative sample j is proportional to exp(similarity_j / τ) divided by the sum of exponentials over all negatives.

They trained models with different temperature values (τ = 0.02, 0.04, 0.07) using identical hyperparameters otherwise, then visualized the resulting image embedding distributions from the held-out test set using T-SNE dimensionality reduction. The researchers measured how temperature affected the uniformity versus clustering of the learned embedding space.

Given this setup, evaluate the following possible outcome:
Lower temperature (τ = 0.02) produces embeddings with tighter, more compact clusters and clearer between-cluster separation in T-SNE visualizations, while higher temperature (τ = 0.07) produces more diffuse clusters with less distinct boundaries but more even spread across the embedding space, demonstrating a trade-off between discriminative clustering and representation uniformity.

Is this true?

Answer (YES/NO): NO